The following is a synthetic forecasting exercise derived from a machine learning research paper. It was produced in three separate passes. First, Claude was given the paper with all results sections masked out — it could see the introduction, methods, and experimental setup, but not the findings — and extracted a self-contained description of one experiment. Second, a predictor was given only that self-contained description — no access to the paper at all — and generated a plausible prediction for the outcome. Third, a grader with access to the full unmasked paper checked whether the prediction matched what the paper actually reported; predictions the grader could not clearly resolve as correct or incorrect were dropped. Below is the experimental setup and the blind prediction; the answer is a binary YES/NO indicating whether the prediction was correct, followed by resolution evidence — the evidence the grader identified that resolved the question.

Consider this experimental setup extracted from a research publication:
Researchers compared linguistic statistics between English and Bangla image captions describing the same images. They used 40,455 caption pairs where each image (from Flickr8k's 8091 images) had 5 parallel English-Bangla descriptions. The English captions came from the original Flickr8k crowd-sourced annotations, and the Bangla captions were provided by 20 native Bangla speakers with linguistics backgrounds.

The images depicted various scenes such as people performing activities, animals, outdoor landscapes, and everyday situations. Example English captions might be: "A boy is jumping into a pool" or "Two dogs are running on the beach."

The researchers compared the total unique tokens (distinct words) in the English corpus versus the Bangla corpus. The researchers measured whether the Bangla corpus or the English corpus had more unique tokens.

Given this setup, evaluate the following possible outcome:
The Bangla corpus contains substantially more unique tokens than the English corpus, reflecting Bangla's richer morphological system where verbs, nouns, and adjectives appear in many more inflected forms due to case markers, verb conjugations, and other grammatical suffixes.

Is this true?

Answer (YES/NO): YES